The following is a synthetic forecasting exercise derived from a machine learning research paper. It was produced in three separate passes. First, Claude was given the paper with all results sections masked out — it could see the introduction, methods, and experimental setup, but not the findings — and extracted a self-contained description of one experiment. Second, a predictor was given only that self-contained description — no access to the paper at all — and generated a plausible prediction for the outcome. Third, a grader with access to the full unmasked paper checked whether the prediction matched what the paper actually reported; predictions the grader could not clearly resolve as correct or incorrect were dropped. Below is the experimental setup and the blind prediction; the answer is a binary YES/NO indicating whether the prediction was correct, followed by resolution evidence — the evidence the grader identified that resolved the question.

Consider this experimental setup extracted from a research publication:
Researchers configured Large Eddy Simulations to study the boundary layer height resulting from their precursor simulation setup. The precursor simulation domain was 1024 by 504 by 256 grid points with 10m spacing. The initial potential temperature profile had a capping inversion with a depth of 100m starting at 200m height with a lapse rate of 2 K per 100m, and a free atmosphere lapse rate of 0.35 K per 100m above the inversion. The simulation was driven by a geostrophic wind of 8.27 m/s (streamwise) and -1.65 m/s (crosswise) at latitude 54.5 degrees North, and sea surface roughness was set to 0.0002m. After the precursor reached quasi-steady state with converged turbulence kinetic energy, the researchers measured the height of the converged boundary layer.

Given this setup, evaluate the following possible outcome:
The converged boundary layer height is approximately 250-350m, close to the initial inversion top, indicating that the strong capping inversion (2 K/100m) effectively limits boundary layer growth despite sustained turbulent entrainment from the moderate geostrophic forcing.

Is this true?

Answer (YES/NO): YES